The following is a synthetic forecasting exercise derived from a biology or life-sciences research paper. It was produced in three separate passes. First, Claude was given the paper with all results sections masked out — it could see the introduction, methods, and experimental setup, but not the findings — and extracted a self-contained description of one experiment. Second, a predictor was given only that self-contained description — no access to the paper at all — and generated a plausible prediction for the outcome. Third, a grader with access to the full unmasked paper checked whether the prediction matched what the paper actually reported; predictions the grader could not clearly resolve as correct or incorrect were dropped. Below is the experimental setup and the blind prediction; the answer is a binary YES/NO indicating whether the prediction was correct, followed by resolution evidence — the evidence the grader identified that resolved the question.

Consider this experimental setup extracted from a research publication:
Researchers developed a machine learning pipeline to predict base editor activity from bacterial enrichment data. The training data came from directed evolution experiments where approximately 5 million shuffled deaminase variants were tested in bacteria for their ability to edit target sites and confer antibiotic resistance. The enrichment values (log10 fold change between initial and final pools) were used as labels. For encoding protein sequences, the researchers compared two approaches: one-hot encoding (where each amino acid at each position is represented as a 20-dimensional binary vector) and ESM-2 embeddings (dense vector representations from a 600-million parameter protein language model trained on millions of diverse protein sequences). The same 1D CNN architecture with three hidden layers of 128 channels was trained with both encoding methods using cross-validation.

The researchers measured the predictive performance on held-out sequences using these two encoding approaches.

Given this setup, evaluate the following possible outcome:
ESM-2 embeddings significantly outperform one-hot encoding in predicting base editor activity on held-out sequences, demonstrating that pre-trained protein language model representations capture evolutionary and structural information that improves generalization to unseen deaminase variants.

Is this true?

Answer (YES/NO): NO